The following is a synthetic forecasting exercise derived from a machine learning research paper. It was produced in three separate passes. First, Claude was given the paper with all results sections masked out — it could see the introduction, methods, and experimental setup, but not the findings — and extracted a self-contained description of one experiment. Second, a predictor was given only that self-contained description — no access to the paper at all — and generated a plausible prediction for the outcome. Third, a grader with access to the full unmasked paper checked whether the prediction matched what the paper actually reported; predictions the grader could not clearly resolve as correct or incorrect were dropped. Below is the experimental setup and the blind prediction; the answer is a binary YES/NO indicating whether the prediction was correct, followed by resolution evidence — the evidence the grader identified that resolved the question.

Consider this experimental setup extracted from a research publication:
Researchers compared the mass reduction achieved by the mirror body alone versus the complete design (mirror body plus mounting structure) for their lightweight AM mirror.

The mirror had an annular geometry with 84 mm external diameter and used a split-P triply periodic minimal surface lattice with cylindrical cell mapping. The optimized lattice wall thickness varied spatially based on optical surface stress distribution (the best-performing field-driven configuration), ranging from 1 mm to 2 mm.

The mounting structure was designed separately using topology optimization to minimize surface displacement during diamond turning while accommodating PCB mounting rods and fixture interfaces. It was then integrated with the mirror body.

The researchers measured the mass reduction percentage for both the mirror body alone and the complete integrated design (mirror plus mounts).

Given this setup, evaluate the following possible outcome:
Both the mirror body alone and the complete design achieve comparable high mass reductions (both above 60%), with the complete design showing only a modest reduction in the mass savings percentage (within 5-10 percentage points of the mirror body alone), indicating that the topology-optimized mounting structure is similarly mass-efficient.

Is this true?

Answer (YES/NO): NO